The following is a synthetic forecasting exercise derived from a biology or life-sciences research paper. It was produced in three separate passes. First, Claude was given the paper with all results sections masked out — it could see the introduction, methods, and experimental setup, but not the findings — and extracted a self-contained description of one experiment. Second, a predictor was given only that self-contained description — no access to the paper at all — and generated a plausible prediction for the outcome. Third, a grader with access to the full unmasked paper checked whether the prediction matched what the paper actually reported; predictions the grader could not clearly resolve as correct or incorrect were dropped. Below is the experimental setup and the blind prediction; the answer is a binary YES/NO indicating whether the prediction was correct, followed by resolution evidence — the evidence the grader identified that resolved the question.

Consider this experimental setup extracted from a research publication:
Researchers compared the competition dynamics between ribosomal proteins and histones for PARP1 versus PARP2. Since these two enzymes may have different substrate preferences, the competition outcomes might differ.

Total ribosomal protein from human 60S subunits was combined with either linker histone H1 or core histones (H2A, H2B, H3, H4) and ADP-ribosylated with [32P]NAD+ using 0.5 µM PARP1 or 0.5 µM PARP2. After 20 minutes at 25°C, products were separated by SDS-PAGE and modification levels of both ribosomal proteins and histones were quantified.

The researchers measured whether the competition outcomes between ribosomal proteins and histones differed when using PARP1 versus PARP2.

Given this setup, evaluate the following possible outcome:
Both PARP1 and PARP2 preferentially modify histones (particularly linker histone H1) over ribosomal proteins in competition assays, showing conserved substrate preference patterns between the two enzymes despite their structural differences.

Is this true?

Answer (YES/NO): NO